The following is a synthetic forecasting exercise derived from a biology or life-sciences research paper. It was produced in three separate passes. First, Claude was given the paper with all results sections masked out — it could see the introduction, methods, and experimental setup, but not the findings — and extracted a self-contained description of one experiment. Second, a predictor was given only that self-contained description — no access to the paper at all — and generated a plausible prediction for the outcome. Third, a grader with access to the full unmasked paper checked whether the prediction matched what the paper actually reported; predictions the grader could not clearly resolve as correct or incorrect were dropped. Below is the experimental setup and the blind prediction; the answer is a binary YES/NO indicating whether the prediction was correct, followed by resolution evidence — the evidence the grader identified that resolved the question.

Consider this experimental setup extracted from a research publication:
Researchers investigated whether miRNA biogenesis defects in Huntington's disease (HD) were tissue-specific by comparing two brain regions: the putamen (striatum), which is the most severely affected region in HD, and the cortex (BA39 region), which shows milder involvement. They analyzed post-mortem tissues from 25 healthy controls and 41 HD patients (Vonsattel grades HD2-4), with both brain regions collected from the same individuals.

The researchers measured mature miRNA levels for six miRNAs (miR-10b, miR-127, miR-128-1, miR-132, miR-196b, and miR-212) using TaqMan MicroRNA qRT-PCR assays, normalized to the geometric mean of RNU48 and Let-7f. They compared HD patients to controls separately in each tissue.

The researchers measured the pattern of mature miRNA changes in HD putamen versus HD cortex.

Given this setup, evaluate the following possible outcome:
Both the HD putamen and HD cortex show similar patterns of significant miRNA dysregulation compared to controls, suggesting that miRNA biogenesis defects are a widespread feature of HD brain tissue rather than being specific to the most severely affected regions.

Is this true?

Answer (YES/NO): NO